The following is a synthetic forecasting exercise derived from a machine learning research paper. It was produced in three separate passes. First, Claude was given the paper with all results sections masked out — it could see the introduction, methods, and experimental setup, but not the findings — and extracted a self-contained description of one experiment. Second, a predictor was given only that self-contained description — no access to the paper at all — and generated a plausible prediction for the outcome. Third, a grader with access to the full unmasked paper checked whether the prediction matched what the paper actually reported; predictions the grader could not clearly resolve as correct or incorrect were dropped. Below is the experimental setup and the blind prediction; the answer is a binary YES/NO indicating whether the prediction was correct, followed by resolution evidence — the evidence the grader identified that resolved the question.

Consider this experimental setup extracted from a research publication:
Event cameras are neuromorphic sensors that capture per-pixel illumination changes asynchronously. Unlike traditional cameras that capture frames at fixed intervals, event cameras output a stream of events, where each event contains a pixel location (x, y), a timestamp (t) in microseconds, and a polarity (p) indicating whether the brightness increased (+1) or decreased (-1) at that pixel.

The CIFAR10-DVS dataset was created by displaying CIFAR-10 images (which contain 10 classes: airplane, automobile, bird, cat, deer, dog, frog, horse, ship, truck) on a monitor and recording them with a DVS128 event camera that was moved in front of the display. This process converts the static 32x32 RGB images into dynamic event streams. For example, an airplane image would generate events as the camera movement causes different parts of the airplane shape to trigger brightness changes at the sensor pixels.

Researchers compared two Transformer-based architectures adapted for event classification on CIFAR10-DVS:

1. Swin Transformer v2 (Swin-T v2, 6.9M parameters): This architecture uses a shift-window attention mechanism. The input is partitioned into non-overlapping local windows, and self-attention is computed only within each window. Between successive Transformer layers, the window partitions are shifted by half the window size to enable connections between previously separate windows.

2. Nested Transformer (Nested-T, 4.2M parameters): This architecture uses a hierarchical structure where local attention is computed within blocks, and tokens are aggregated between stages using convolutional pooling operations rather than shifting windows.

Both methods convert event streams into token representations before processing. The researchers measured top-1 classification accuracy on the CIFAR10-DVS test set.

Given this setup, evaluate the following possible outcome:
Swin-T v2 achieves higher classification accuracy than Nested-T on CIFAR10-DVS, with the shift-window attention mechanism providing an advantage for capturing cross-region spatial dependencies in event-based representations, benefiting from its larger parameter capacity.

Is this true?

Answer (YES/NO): NO